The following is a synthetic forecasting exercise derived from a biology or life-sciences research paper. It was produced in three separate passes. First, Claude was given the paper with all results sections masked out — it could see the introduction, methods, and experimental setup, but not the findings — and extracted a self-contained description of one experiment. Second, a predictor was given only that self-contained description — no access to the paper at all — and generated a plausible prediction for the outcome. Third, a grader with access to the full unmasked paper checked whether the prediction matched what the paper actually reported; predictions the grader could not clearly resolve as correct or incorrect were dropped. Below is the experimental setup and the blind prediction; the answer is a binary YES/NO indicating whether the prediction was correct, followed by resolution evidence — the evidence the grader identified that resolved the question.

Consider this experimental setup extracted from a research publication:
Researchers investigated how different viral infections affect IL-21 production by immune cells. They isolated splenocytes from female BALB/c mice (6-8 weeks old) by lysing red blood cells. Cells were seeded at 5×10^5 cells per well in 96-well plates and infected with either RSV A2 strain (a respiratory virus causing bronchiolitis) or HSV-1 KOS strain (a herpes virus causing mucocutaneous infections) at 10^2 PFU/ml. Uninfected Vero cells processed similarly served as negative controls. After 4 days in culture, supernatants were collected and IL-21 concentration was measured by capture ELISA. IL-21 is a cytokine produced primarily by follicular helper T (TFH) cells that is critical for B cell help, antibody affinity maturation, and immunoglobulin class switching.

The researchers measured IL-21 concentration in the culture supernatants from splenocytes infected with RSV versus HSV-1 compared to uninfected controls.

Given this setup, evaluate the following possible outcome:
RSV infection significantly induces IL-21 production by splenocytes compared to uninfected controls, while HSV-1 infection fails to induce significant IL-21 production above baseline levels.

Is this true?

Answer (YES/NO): NO